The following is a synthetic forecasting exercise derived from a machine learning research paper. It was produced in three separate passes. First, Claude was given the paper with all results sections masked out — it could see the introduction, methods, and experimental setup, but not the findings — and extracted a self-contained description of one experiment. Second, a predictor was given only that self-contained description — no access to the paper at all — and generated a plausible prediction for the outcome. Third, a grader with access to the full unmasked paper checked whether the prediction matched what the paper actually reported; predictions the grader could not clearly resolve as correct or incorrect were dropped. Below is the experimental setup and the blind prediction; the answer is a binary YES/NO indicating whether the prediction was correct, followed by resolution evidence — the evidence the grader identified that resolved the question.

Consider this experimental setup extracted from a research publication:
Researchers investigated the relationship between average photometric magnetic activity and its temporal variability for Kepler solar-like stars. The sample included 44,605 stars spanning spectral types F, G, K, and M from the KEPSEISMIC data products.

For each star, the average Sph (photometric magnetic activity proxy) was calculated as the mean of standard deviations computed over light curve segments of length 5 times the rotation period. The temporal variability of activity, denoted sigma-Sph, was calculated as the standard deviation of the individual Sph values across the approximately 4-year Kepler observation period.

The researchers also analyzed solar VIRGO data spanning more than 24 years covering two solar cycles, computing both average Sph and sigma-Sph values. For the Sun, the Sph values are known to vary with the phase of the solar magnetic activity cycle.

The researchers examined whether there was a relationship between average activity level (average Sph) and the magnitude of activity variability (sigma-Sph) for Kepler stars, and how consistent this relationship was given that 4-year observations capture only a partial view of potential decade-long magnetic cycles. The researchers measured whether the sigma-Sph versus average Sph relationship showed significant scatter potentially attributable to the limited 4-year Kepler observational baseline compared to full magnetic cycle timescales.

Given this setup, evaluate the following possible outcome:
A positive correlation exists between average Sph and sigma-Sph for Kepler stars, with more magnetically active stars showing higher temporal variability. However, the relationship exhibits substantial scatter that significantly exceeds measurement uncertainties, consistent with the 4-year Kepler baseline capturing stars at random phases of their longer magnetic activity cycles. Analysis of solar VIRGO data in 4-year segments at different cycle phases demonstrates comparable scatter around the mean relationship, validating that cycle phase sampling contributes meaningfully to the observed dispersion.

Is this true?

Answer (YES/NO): NO